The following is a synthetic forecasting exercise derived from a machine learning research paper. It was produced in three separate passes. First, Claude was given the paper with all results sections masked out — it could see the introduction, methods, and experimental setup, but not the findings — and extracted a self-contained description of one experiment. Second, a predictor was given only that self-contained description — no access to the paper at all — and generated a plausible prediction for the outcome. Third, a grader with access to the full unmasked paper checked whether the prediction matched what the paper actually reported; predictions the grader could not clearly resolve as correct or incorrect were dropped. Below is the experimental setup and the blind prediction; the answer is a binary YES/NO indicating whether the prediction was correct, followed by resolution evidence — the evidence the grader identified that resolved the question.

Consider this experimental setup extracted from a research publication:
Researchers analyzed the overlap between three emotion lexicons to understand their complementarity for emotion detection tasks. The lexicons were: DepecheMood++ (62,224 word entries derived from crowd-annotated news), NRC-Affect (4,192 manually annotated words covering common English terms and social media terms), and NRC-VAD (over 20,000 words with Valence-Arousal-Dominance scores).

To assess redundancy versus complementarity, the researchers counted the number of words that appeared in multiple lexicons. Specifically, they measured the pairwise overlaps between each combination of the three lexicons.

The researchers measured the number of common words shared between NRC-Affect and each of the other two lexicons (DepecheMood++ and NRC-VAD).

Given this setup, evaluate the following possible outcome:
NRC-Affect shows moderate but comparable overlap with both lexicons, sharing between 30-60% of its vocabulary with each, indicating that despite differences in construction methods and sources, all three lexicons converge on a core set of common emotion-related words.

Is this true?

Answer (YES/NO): NO